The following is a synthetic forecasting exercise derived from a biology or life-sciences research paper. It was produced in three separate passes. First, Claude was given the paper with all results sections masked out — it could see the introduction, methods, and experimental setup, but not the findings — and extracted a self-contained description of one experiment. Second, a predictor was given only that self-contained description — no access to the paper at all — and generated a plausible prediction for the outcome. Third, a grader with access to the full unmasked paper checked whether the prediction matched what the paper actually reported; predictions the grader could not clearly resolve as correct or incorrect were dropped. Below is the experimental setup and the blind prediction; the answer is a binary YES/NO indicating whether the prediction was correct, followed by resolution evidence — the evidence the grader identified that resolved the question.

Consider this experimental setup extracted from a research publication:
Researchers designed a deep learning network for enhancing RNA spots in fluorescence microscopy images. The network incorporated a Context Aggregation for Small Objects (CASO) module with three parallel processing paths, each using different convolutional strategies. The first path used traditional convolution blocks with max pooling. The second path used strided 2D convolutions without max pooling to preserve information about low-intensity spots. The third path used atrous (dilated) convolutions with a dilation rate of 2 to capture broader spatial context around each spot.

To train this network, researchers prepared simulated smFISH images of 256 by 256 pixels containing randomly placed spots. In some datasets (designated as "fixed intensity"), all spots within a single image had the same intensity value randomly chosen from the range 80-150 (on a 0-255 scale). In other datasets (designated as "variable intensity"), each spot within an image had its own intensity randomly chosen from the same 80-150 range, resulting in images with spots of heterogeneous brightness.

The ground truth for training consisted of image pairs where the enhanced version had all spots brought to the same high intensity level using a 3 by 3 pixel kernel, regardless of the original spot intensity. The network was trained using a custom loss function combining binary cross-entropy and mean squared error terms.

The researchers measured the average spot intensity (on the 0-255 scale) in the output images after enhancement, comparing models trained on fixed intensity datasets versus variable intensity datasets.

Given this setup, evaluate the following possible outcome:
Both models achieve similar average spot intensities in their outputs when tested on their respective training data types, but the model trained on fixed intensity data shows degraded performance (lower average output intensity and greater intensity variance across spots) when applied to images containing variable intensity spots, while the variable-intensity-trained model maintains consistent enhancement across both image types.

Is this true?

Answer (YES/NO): NO